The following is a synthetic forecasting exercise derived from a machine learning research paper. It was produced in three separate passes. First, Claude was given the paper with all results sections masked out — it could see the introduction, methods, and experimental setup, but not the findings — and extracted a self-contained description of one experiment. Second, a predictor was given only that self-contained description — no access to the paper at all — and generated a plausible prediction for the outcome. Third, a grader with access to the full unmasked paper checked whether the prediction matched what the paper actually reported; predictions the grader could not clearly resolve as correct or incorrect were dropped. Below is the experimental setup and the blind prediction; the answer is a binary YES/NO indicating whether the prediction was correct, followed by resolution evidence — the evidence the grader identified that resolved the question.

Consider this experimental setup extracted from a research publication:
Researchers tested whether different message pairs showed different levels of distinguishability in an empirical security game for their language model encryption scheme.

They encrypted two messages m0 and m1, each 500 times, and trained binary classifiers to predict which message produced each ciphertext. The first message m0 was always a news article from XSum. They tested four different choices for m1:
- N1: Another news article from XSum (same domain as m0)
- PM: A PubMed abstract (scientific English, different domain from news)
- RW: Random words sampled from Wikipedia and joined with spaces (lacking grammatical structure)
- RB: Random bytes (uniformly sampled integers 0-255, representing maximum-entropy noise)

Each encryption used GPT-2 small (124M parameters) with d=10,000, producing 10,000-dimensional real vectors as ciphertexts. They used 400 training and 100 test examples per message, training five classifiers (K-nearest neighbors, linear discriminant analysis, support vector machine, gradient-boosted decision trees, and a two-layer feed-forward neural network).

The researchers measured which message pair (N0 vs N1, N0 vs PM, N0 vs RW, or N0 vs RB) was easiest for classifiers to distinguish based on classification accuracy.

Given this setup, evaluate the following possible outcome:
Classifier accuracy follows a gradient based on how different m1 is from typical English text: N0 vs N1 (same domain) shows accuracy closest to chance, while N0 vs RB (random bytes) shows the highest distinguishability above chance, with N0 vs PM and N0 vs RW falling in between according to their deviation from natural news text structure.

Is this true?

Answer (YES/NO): NO